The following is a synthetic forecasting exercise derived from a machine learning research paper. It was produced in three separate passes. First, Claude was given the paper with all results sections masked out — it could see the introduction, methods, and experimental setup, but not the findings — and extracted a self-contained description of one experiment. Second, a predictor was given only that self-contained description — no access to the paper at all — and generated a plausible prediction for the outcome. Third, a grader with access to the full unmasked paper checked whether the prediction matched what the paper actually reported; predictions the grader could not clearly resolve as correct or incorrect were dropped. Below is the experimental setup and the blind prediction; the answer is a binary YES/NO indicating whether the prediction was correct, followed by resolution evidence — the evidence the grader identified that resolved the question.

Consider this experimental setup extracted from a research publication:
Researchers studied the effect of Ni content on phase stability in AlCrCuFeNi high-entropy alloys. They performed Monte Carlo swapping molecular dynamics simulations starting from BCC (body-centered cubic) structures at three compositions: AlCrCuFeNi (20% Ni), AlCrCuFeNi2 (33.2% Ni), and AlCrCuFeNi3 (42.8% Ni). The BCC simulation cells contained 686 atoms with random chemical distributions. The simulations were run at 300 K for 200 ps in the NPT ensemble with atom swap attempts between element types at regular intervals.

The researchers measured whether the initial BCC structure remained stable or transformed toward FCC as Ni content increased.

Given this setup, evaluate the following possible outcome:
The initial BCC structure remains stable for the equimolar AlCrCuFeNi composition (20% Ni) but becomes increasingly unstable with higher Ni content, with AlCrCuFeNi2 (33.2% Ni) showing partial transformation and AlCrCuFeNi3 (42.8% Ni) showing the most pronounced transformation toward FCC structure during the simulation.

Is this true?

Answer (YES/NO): NO